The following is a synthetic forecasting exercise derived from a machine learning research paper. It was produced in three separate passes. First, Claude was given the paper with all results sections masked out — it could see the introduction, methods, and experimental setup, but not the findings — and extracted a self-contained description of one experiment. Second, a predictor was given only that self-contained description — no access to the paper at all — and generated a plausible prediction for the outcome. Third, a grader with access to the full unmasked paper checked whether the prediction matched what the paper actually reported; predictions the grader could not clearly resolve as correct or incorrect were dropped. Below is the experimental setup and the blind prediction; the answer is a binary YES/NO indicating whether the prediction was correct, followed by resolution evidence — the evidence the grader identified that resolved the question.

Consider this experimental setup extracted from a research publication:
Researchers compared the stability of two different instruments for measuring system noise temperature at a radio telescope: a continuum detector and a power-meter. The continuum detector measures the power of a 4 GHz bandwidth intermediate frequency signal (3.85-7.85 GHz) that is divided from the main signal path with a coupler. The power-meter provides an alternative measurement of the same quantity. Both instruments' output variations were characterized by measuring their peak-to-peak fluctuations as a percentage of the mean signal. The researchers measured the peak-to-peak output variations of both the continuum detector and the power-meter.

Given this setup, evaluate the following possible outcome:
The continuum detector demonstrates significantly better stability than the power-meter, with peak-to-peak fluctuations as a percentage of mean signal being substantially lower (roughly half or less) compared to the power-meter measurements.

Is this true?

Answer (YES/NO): NO